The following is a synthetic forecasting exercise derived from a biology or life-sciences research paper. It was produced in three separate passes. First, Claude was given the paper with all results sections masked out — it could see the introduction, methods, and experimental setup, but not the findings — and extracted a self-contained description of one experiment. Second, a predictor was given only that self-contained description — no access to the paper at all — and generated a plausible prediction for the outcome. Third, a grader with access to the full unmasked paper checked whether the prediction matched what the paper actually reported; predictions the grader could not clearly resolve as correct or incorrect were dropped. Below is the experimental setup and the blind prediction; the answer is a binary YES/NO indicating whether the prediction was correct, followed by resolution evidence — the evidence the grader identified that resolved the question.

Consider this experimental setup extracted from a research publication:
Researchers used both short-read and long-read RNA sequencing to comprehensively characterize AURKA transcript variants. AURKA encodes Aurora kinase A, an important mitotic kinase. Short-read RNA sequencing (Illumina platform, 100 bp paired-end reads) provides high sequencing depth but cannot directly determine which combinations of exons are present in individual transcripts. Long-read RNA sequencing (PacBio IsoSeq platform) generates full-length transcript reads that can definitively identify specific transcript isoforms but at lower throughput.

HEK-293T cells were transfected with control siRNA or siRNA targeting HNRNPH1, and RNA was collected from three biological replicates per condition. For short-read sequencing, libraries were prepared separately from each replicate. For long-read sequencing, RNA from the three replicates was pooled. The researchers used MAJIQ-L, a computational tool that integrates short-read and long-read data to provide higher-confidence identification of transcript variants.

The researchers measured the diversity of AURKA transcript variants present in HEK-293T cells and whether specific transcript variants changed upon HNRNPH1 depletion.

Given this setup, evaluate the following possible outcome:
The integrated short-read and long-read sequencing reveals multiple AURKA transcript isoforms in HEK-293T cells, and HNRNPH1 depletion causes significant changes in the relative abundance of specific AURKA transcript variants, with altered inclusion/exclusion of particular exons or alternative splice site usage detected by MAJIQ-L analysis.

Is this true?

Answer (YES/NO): YES